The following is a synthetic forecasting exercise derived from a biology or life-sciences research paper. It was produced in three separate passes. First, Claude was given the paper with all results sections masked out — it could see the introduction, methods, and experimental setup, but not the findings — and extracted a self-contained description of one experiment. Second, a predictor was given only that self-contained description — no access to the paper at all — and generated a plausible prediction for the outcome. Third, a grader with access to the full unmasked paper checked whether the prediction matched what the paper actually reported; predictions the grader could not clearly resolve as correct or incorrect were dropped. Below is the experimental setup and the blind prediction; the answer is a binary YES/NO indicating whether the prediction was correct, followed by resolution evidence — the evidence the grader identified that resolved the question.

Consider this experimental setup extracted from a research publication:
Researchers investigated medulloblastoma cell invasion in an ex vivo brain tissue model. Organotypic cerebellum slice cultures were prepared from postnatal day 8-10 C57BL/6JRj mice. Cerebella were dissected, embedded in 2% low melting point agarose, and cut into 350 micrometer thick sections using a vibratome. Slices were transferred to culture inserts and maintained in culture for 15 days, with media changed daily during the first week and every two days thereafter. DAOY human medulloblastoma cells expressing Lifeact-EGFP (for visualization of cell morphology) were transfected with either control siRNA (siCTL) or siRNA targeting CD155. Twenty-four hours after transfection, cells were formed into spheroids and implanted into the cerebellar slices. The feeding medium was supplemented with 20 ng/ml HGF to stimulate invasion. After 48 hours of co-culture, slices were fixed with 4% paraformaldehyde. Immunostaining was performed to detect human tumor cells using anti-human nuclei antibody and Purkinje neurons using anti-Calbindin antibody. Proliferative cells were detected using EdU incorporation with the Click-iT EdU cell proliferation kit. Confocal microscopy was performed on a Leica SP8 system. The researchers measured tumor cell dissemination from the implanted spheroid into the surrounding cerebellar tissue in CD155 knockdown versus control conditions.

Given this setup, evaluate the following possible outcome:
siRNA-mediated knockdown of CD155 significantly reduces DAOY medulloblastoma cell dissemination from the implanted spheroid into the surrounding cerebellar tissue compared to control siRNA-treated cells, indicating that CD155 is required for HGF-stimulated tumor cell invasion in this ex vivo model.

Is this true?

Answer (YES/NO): YES